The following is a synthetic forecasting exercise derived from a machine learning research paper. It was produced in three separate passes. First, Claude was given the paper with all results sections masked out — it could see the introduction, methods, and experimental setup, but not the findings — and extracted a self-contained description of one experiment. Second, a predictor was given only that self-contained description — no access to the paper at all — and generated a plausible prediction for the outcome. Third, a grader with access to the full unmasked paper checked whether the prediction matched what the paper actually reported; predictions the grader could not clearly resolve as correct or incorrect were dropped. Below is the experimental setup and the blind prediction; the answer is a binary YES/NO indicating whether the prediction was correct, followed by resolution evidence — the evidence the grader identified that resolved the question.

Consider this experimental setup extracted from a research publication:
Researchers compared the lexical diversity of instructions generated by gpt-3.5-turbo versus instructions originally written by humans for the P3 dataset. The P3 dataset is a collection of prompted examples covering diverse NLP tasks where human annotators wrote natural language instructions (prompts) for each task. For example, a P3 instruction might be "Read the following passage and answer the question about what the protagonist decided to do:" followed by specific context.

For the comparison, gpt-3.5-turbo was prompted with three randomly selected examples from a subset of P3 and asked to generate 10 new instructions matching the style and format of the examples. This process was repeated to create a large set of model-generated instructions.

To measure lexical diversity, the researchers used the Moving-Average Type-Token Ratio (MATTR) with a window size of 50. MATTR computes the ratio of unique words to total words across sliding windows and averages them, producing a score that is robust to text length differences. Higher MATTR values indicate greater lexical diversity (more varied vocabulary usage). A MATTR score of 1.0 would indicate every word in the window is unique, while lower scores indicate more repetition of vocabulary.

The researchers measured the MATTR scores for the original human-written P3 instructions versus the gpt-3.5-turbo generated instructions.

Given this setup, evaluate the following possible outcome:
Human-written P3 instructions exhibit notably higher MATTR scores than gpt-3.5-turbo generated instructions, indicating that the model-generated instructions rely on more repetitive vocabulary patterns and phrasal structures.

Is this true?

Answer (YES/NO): YES